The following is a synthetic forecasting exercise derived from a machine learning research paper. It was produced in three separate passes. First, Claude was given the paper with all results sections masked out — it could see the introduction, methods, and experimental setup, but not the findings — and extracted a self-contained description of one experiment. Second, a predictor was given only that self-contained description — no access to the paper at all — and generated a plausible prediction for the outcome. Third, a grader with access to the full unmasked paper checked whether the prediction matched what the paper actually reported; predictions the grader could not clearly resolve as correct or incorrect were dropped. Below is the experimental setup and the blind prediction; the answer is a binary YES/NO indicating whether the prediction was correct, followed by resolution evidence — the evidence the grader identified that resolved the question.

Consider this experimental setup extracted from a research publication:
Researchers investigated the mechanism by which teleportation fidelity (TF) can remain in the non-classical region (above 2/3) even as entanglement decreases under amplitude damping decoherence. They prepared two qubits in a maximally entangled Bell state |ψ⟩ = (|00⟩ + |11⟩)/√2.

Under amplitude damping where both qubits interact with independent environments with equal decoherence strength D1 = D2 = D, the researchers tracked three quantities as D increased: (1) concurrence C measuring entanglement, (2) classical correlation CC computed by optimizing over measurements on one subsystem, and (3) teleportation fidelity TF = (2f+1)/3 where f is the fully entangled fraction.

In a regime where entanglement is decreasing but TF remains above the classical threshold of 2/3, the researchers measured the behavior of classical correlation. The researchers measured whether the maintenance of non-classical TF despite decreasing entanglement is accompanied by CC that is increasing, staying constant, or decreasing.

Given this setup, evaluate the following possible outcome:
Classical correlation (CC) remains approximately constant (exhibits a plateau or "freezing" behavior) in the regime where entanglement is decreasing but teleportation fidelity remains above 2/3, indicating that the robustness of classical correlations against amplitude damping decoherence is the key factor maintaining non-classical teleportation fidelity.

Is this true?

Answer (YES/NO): NO